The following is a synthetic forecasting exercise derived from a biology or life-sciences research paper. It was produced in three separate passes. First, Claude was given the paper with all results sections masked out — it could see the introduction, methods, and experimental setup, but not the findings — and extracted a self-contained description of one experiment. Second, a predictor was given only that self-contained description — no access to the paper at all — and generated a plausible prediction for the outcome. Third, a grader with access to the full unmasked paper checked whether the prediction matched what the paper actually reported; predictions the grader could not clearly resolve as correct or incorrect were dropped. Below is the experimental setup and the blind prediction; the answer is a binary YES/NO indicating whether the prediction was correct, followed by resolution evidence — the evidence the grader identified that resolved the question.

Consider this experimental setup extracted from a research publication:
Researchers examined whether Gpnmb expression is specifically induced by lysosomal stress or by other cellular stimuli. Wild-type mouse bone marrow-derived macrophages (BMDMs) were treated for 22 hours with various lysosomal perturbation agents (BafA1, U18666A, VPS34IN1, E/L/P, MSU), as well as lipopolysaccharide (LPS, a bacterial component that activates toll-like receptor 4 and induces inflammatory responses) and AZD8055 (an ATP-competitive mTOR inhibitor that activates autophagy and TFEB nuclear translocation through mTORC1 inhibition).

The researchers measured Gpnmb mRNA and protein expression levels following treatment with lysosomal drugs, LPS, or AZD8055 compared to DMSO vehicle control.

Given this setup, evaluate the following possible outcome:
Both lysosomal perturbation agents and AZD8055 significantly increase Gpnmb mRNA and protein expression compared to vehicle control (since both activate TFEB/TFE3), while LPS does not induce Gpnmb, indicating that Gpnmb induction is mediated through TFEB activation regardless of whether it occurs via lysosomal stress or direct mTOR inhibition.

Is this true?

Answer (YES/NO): NO